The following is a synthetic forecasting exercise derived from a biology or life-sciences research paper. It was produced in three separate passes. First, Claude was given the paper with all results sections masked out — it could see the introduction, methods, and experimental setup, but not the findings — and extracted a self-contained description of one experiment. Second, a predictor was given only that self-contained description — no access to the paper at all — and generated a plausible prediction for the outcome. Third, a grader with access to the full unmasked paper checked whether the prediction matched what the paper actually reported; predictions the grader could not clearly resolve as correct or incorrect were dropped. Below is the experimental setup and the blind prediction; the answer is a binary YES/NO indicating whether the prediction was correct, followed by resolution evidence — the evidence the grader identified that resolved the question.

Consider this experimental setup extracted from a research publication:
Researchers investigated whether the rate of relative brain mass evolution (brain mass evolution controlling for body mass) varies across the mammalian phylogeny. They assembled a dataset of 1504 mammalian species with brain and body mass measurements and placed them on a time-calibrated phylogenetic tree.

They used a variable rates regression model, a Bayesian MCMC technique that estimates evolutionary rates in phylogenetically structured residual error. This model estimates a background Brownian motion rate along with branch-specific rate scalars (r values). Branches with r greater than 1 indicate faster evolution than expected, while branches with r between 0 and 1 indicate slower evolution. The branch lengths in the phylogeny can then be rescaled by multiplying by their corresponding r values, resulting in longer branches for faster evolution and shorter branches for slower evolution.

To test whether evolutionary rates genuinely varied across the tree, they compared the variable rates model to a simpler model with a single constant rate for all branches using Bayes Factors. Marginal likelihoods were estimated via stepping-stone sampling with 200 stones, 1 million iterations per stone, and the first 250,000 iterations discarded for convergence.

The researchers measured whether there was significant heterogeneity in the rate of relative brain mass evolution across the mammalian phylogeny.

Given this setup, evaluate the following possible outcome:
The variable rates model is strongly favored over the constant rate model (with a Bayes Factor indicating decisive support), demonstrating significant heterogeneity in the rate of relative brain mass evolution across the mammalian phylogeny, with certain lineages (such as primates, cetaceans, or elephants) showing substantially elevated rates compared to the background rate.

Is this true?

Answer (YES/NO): YES